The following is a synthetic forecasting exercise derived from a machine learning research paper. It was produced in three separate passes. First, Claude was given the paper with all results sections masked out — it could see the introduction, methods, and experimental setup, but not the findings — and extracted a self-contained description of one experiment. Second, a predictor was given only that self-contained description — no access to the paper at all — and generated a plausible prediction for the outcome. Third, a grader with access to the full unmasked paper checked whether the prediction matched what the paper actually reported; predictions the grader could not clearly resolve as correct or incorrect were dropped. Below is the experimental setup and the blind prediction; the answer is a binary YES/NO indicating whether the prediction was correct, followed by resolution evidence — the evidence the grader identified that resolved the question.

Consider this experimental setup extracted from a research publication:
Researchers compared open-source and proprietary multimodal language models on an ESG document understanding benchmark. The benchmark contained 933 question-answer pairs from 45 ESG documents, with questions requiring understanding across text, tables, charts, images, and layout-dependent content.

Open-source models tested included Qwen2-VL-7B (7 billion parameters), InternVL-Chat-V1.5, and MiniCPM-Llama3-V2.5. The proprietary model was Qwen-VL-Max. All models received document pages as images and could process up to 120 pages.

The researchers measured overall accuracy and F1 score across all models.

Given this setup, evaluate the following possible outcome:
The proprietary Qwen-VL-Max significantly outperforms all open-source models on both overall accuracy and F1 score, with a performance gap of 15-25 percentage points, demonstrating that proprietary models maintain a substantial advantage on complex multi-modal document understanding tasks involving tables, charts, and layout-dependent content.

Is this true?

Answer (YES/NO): YES